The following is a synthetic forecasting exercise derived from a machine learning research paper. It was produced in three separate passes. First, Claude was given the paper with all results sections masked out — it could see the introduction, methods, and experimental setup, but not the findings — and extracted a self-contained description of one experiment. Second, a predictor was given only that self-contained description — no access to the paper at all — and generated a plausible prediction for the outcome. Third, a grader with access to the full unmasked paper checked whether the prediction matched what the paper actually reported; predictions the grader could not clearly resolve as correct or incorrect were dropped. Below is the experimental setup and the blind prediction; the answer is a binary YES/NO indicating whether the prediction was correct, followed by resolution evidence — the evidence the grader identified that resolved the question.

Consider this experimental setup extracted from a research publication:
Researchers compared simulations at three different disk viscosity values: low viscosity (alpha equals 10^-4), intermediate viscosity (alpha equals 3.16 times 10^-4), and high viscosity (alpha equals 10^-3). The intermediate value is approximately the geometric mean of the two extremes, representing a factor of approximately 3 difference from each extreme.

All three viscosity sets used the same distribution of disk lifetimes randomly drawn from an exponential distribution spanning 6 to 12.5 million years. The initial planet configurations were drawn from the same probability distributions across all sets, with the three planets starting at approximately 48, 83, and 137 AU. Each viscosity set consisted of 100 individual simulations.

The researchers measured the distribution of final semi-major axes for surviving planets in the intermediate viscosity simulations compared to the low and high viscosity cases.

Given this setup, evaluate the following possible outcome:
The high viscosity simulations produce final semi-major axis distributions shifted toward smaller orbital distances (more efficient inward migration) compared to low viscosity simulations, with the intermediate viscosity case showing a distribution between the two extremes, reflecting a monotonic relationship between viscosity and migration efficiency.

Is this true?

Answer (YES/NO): YES